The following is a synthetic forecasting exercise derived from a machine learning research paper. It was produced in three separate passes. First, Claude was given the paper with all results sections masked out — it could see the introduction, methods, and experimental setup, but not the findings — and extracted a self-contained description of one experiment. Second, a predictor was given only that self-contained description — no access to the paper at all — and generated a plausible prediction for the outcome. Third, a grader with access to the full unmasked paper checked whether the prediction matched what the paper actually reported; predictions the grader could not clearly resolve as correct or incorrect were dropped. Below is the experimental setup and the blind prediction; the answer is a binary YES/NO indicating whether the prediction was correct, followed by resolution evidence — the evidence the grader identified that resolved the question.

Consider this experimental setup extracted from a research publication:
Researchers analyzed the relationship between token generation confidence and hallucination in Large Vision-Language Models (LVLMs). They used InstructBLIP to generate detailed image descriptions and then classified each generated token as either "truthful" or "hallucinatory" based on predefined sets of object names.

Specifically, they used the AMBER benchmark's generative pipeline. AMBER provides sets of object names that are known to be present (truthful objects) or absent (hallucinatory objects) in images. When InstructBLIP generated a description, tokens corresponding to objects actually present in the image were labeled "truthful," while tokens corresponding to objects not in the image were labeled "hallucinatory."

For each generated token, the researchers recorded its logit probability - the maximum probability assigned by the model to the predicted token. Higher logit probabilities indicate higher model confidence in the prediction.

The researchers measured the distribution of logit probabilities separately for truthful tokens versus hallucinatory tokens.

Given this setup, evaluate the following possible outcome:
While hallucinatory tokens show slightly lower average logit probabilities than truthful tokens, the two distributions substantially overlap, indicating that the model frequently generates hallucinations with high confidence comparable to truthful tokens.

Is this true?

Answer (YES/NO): NO